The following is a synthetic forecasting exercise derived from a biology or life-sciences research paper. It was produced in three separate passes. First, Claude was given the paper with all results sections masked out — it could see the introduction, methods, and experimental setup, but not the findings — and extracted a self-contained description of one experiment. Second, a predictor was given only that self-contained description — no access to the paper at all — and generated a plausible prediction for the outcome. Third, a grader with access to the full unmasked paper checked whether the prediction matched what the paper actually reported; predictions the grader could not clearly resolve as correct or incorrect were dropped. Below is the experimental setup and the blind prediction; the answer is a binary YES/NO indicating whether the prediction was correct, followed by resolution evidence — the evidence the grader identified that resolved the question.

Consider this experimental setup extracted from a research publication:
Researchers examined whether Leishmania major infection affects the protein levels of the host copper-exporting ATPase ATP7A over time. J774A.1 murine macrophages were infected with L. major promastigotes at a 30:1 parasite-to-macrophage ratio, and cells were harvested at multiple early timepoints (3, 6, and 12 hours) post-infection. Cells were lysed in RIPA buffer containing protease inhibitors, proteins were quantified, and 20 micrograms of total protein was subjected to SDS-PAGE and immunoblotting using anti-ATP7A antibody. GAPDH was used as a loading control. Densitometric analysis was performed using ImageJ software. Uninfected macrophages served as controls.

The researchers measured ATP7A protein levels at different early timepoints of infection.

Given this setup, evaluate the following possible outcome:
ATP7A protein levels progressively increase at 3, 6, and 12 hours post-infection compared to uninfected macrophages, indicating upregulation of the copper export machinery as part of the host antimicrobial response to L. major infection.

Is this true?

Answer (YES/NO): NO